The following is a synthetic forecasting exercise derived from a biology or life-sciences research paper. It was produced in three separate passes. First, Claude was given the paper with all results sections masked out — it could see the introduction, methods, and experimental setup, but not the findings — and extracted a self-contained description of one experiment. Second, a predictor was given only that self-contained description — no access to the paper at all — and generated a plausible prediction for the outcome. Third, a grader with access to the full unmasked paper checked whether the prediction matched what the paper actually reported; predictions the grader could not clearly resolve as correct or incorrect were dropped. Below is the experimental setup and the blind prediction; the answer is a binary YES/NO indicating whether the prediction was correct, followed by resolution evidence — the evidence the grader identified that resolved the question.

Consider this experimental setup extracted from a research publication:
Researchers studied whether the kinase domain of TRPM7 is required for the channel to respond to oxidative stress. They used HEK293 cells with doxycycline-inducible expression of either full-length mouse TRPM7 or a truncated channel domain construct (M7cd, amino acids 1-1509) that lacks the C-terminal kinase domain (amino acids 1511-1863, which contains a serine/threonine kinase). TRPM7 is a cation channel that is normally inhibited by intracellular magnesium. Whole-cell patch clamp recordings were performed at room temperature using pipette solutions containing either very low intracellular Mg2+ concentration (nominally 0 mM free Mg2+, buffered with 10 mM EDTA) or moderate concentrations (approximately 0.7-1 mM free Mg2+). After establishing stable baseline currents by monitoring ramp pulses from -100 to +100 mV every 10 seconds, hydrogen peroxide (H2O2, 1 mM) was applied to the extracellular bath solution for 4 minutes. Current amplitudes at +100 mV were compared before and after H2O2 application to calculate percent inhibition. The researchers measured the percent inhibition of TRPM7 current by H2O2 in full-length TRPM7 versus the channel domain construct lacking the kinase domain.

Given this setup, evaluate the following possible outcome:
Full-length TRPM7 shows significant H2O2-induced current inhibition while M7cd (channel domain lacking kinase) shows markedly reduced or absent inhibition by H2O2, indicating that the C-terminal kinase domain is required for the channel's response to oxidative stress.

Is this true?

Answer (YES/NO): YES